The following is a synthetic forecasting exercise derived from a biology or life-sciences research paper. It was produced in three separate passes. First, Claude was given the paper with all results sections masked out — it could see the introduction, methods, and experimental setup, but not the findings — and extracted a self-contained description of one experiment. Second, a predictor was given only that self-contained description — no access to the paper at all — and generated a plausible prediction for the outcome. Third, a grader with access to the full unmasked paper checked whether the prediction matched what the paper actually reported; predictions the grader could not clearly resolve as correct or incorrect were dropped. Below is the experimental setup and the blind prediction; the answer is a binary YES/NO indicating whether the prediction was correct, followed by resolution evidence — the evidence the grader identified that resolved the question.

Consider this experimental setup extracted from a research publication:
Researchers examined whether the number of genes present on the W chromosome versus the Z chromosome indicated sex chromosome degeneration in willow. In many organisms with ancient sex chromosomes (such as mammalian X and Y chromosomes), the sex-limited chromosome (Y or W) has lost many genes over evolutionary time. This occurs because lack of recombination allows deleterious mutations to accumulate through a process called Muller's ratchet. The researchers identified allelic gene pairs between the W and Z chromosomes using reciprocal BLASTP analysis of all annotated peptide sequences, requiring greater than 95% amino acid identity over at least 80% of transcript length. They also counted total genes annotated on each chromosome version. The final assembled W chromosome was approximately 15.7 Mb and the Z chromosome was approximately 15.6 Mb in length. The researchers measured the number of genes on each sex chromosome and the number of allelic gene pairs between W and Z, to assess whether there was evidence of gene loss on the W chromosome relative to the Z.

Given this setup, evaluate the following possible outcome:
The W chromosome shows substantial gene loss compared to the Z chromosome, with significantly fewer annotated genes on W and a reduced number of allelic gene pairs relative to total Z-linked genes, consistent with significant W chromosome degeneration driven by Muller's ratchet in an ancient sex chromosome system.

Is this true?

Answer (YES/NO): NO